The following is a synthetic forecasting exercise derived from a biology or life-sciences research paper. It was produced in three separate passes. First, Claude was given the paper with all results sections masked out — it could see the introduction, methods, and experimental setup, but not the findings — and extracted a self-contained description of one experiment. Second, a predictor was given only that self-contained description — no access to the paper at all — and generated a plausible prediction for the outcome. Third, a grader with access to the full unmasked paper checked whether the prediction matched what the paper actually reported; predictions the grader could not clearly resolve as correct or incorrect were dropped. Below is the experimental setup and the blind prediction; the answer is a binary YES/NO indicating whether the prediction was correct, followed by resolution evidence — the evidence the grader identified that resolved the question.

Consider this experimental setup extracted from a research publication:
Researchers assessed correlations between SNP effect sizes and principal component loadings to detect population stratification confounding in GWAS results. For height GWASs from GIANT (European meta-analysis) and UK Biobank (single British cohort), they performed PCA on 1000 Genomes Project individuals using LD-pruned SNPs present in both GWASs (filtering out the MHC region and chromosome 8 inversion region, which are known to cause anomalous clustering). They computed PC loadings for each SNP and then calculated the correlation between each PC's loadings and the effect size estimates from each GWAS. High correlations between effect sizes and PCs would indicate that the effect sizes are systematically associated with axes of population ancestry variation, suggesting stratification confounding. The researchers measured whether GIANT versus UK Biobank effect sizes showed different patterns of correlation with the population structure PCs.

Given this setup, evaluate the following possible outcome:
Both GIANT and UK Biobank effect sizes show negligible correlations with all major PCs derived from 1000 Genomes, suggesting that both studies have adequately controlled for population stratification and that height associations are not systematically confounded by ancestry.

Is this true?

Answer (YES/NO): NO